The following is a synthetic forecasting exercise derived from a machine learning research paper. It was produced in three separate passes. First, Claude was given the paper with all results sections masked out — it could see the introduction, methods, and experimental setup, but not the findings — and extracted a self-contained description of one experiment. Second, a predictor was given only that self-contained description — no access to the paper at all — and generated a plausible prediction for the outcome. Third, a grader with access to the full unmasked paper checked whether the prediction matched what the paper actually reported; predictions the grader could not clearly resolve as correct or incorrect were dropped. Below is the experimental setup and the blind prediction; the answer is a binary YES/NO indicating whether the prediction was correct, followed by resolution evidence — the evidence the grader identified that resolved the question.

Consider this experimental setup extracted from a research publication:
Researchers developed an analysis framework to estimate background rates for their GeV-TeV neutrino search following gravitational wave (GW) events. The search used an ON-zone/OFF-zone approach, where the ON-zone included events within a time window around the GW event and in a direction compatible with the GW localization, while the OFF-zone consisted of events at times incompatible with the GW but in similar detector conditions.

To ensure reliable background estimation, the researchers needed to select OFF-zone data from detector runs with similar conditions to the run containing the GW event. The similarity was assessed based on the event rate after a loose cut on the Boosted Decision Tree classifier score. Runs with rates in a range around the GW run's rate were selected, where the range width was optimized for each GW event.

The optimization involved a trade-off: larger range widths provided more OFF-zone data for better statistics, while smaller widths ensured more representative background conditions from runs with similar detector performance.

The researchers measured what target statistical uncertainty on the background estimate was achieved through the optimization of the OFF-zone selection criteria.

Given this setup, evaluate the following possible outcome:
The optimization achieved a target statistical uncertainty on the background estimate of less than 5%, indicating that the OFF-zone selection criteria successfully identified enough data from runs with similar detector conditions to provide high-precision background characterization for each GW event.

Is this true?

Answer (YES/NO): NO